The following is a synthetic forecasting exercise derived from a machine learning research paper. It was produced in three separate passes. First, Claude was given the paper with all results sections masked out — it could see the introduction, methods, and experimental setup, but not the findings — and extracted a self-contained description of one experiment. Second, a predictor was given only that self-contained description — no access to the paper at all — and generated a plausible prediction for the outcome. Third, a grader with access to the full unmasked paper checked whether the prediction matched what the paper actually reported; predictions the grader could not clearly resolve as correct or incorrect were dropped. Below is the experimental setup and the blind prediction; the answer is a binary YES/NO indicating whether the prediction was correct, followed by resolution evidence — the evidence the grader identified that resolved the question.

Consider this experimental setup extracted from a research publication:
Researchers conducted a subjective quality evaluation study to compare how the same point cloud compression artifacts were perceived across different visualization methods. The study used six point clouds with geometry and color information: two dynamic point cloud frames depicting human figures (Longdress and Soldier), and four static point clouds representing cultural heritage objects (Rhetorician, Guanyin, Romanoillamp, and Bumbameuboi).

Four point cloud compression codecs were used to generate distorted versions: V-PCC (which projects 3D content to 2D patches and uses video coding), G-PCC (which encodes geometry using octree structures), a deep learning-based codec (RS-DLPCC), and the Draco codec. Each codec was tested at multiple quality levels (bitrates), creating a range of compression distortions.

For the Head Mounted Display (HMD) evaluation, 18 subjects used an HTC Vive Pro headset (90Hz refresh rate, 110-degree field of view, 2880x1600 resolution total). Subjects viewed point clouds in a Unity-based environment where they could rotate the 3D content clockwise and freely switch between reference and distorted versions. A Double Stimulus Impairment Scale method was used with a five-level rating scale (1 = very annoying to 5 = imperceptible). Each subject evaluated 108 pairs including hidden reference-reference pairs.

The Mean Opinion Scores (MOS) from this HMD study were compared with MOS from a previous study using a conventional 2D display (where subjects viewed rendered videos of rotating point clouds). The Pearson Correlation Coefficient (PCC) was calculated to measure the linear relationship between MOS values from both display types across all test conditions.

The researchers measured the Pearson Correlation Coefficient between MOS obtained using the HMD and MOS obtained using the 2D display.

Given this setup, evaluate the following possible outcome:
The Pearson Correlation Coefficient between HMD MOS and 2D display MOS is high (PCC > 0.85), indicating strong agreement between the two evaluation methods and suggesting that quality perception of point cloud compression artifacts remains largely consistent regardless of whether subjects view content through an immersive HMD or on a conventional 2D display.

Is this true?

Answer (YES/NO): YES